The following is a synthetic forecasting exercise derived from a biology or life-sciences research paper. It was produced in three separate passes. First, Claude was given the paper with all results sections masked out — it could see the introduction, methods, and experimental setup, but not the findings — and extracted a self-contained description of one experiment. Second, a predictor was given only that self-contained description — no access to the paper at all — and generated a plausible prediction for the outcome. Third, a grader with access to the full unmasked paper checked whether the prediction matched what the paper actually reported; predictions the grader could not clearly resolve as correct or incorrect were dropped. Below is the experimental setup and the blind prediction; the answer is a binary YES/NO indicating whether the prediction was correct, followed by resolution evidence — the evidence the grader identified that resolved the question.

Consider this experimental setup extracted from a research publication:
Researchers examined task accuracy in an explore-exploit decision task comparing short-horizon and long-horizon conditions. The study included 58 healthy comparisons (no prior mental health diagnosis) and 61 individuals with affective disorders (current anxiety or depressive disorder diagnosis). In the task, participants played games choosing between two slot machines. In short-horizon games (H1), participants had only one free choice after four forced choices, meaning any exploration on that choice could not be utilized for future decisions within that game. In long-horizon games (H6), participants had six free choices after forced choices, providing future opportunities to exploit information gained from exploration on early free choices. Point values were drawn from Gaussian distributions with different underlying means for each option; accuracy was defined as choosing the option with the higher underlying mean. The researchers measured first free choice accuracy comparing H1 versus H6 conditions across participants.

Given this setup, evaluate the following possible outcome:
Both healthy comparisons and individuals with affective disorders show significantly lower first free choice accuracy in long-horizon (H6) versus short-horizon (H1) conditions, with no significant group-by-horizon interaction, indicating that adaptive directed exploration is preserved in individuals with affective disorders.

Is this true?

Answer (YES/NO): NO